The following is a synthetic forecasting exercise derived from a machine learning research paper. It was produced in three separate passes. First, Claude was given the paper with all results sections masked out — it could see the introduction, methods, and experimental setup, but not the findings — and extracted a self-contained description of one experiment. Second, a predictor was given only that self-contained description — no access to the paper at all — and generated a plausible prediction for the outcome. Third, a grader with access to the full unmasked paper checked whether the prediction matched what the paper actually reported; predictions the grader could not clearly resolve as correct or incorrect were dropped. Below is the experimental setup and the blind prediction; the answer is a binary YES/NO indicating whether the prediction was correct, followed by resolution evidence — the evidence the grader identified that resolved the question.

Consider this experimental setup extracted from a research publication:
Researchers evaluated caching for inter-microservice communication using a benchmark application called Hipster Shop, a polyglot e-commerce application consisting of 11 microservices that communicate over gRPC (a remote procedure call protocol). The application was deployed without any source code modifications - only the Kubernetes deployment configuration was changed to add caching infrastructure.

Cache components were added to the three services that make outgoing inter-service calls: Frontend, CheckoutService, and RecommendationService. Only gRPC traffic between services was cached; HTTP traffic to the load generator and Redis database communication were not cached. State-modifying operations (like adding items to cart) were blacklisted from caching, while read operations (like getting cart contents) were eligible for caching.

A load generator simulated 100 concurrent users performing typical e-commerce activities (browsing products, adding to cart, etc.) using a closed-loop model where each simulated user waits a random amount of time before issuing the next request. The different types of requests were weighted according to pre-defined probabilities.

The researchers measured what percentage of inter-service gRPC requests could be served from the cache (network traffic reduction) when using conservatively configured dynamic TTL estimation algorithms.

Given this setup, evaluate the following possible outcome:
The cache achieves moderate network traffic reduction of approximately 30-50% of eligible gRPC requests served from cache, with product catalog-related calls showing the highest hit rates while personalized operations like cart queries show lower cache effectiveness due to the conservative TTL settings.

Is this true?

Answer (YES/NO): NO